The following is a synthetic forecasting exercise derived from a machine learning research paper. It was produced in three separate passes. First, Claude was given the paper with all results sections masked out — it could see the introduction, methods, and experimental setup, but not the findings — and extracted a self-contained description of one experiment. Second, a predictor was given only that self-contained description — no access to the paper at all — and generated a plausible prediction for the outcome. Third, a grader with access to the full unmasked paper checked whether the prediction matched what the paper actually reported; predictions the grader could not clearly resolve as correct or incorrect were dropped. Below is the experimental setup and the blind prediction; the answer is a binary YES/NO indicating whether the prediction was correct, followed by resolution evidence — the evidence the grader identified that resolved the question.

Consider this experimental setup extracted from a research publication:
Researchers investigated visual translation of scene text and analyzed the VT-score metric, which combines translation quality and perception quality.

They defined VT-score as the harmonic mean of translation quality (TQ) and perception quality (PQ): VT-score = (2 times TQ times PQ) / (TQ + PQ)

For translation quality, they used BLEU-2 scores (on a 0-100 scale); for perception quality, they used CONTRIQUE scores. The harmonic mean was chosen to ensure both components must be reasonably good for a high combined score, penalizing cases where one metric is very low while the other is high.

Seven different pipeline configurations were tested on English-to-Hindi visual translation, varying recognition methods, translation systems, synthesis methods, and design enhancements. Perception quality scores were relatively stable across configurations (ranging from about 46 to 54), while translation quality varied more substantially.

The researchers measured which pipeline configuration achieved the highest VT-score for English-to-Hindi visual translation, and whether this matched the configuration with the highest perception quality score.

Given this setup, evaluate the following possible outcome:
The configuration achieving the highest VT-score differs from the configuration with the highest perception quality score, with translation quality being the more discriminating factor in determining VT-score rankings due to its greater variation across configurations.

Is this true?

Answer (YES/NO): YES